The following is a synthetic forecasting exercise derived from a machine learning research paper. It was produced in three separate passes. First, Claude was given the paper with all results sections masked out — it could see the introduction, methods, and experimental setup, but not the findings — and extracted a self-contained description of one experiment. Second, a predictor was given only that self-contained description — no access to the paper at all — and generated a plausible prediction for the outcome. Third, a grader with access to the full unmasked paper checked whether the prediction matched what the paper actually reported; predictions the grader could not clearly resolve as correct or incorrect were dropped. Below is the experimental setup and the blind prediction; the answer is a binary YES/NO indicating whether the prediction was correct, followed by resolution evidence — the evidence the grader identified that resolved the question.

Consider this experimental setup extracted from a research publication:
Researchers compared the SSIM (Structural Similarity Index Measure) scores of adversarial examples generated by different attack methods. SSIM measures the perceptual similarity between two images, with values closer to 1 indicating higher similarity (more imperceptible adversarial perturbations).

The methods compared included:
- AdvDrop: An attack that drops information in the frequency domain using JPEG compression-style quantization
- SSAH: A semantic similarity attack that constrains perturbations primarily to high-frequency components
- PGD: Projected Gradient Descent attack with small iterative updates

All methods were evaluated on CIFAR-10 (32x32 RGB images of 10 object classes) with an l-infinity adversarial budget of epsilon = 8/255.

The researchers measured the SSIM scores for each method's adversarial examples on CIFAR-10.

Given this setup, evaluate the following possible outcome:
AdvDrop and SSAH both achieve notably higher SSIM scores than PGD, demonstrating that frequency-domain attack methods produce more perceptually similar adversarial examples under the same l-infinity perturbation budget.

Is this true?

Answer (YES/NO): NO